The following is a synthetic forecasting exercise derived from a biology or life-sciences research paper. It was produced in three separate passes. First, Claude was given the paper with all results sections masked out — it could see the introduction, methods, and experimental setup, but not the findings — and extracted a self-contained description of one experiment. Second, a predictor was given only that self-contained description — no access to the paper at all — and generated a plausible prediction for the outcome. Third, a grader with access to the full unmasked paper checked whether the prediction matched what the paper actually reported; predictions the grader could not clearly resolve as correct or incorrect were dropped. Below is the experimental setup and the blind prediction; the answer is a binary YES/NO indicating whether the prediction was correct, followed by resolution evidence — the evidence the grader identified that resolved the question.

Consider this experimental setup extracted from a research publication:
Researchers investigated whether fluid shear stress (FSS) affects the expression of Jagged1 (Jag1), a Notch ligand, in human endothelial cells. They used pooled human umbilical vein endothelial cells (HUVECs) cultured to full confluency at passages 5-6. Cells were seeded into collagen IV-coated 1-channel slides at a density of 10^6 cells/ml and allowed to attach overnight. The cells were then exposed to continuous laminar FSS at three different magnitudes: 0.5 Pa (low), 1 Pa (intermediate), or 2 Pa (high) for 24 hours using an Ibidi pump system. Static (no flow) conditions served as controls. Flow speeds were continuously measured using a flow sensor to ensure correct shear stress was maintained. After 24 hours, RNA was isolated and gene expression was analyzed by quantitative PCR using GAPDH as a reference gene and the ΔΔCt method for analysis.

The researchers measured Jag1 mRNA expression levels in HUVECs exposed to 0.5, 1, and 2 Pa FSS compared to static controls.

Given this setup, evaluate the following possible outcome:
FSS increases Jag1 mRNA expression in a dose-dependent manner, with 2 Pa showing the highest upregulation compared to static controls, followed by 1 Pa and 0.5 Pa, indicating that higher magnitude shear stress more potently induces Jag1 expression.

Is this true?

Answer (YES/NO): NO